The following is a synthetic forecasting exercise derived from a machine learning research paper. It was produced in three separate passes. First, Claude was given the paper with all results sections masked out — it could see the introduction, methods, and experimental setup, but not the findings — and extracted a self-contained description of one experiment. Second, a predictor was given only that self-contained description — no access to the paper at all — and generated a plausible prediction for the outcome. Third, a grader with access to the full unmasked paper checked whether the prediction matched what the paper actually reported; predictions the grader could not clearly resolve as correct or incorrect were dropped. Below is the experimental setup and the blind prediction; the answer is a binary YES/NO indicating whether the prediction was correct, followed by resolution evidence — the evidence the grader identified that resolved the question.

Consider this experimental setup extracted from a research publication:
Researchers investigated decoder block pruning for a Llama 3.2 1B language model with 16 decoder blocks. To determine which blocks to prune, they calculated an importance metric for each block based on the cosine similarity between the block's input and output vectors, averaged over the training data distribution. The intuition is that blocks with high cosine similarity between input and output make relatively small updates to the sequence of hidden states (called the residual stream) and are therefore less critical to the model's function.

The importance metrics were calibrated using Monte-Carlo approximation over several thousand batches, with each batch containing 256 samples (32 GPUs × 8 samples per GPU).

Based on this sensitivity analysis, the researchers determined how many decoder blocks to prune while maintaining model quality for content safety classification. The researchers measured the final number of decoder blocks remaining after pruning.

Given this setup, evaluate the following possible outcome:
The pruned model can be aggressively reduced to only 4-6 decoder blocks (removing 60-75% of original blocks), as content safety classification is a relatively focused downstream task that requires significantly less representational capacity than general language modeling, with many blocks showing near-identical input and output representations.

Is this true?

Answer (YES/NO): NO